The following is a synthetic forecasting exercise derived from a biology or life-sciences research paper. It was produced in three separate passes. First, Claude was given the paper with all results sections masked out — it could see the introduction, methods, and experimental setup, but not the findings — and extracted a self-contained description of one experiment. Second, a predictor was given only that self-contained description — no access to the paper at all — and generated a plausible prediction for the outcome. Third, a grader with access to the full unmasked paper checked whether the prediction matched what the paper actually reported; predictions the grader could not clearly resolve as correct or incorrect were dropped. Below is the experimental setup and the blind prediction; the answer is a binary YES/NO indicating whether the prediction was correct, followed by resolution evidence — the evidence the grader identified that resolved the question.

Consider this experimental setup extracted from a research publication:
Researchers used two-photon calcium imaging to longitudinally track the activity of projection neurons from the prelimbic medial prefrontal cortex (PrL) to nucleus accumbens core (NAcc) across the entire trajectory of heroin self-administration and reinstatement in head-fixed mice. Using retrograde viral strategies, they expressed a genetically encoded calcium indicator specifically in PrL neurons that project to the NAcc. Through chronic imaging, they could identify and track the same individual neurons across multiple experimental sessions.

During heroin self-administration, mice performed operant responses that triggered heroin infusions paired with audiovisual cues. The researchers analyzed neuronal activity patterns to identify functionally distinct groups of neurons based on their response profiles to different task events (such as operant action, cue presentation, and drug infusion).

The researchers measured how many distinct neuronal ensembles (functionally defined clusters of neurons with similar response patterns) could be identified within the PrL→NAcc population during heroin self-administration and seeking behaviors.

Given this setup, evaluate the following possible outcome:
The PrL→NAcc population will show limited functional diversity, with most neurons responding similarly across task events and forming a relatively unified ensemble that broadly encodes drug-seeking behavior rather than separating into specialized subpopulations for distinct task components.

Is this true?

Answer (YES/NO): NO